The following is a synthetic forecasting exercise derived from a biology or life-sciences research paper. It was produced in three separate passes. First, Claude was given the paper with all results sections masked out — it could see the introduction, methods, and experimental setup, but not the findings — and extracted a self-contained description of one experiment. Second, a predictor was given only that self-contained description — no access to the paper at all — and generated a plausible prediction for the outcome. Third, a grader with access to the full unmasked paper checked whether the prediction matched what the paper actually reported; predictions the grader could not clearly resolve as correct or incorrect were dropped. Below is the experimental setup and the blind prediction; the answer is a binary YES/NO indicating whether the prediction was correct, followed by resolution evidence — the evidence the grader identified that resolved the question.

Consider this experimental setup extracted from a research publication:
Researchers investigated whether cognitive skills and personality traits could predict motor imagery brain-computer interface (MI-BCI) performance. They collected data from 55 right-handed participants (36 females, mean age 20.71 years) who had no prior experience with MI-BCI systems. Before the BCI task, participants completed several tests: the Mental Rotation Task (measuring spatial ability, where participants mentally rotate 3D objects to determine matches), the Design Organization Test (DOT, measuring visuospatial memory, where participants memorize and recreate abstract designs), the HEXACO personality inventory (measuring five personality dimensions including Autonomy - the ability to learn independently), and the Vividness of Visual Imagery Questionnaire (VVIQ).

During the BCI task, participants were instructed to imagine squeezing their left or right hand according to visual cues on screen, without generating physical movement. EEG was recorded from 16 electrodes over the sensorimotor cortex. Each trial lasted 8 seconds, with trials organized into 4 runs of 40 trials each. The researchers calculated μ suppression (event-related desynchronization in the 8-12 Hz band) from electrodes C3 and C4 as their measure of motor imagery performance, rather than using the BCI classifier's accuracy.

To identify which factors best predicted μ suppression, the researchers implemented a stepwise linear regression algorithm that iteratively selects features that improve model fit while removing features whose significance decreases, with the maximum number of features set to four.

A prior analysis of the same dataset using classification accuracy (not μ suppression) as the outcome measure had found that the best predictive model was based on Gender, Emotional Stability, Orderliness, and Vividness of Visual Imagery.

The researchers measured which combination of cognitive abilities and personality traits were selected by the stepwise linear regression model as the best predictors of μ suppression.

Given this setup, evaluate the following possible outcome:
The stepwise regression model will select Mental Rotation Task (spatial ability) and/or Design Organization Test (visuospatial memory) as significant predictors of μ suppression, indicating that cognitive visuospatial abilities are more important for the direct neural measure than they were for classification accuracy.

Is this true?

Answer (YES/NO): YES